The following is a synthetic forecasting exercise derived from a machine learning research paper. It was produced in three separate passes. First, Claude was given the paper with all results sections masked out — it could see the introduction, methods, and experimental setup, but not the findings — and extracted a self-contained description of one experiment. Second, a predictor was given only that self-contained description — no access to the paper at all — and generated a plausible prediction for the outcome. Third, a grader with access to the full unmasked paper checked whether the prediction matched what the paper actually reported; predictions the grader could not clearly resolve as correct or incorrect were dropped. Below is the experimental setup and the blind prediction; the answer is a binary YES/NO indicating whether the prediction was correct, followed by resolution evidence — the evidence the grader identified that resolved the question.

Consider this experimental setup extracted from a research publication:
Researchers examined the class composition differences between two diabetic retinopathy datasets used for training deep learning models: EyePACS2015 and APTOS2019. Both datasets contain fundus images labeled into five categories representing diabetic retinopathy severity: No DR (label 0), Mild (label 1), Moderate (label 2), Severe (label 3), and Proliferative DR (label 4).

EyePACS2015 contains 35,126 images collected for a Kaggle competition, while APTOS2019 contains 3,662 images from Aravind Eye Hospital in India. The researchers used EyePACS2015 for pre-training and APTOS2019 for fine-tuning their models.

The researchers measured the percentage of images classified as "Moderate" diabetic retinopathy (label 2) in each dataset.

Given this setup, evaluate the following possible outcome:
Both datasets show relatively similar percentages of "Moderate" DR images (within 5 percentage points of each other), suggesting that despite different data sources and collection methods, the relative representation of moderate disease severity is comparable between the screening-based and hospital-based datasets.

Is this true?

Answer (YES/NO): NO